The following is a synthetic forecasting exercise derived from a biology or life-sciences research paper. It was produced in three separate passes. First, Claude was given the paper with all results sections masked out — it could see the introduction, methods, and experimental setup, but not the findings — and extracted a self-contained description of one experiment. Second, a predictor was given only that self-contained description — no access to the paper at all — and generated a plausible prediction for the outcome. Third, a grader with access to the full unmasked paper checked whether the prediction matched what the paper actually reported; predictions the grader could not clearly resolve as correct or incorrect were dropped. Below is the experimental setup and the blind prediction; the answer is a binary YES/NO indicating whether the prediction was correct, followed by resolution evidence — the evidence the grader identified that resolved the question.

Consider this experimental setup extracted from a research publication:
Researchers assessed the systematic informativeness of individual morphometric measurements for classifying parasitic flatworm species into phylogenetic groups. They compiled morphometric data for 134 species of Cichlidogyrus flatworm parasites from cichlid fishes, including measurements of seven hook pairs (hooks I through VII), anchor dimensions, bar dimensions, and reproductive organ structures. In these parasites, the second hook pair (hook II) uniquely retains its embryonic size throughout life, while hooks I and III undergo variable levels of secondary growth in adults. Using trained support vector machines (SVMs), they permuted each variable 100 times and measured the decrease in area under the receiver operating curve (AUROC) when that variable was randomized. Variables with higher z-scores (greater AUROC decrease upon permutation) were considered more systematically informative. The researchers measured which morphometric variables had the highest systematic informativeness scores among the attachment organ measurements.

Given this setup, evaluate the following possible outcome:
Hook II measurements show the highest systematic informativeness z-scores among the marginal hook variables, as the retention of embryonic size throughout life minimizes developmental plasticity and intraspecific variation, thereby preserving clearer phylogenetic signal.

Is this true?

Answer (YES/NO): NO